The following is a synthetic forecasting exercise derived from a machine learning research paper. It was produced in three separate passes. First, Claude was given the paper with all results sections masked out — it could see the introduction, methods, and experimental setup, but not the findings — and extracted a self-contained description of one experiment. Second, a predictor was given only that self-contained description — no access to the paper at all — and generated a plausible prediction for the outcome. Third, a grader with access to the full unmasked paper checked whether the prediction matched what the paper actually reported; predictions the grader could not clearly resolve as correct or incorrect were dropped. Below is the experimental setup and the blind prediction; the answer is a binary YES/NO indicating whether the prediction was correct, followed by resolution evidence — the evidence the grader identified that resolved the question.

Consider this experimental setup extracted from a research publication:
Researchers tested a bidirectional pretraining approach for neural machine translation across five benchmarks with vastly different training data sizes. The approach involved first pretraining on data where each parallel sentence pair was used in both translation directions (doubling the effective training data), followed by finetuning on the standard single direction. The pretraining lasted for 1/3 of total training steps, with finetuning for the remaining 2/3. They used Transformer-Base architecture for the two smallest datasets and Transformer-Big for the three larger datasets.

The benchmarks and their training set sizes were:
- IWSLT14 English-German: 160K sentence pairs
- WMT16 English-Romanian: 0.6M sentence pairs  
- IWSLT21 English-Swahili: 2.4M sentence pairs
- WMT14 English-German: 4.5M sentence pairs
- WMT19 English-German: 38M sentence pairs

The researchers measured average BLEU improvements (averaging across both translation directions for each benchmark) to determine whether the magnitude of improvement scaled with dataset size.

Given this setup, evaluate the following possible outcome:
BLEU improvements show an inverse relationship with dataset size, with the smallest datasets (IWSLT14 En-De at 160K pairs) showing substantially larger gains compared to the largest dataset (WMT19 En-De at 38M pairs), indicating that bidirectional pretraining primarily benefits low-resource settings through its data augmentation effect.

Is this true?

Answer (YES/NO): NO